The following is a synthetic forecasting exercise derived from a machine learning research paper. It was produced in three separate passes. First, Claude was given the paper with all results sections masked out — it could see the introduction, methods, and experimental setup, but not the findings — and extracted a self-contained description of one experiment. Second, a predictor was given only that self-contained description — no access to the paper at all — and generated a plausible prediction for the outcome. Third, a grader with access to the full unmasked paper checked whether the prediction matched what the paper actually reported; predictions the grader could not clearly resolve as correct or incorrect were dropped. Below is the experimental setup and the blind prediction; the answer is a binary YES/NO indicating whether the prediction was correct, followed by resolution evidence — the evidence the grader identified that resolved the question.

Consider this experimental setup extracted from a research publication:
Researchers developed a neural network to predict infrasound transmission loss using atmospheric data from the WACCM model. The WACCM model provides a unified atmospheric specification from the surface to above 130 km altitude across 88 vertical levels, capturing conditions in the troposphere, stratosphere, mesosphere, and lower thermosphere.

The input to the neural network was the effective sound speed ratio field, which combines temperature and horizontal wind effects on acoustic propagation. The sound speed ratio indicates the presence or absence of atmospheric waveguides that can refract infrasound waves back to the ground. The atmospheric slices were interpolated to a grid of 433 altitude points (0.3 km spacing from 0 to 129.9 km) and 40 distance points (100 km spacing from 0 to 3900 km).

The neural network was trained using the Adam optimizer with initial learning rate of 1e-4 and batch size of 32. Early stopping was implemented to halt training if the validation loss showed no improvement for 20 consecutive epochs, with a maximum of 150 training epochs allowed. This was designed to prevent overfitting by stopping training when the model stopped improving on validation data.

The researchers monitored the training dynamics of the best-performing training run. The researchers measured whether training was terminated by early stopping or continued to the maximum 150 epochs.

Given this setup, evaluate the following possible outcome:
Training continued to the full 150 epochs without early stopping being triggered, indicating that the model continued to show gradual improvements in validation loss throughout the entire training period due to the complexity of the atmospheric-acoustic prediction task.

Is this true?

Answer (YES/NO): NO